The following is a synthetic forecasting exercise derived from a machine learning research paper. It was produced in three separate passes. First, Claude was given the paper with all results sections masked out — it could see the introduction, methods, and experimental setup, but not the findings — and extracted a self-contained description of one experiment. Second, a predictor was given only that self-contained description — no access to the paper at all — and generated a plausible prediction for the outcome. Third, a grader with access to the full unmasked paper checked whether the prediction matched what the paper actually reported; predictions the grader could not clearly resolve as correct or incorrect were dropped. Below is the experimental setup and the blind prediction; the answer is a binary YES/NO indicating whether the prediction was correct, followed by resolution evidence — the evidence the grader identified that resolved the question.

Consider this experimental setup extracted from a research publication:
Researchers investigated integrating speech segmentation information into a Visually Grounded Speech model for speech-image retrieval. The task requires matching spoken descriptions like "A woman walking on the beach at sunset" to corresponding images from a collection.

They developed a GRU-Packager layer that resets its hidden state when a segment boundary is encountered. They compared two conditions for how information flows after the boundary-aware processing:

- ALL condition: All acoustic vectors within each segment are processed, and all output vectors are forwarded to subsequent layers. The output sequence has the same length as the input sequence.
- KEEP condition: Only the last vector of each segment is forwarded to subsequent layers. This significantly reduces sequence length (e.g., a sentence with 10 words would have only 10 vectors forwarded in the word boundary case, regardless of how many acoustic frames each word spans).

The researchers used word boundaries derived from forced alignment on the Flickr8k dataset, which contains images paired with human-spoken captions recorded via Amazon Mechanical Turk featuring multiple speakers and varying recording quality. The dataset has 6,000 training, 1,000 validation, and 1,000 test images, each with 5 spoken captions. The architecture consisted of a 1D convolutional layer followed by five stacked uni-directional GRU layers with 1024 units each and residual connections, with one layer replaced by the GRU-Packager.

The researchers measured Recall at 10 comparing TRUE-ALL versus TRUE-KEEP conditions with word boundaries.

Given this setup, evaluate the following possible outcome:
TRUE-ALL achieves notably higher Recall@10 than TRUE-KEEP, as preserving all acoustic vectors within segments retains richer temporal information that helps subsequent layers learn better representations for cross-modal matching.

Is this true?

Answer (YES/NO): NO